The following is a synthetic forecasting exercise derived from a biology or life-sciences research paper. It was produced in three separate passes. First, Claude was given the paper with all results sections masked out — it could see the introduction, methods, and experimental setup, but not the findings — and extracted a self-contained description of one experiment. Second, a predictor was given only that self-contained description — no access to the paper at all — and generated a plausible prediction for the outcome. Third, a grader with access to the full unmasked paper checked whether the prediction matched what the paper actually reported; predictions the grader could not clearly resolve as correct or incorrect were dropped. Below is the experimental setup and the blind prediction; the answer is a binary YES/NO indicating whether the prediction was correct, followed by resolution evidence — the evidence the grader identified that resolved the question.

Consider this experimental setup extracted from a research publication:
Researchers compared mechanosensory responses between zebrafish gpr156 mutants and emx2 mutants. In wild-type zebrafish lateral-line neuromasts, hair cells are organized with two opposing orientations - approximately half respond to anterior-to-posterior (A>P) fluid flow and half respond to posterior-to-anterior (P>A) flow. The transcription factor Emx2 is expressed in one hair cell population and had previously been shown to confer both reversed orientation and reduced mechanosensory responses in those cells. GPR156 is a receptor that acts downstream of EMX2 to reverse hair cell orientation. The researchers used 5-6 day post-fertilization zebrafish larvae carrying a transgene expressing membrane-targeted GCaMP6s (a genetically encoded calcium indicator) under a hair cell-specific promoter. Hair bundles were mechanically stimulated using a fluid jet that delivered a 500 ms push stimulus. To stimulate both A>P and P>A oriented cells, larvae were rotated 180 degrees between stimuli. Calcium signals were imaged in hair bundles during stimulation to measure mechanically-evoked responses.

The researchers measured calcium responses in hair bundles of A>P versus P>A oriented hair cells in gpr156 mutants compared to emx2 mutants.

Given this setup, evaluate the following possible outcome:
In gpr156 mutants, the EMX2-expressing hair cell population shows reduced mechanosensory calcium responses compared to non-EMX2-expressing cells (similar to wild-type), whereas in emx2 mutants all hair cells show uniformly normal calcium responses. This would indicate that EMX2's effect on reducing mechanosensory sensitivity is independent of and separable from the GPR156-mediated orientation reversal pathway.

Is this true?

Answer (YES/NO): NO